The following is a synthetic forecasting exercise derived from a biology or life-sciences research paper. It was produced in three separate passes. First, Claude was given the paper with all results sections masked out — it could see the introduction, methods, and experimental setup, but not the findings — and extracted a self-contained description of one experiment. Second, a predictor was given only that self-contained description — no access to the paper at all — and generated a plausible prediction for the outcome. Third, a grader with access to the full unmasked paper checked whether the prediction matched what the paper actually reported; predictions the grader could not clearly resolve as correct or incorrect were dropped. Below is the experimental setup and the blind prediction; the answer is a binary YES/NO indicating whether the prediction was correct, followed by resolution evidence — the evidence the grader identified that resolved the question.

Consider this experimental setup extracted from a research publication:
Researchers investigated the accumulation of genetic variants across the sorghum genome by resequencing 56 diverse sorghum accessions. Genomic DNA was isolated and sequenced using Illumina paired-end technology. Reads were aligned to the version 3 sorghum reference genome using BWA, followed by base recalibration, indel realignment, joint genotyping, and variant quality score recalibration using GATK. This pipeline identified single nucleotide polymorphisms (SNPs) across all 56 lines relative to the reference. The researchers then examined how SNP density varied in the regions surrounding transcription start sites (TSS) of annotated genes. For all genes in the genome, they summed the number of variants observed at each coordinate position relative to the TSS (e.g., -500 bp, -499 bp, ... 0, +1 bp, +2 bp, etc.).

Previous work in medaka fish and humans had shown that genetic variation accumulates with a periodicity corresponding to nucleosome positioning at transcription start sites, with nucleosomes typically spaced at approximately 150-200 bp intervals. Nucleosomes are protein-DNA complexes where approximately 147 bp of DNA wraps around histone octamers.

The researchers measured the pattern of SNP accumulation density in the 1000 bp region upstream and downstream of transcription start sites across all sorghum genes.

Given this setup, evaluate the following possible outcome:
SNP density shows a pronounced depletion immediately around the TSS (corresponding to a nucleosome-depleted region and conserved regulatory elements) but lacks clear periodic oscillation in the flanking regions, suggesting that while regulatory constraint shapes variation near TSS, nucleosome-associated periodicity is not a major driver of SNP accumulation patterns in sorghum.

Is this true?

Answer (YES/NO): NO